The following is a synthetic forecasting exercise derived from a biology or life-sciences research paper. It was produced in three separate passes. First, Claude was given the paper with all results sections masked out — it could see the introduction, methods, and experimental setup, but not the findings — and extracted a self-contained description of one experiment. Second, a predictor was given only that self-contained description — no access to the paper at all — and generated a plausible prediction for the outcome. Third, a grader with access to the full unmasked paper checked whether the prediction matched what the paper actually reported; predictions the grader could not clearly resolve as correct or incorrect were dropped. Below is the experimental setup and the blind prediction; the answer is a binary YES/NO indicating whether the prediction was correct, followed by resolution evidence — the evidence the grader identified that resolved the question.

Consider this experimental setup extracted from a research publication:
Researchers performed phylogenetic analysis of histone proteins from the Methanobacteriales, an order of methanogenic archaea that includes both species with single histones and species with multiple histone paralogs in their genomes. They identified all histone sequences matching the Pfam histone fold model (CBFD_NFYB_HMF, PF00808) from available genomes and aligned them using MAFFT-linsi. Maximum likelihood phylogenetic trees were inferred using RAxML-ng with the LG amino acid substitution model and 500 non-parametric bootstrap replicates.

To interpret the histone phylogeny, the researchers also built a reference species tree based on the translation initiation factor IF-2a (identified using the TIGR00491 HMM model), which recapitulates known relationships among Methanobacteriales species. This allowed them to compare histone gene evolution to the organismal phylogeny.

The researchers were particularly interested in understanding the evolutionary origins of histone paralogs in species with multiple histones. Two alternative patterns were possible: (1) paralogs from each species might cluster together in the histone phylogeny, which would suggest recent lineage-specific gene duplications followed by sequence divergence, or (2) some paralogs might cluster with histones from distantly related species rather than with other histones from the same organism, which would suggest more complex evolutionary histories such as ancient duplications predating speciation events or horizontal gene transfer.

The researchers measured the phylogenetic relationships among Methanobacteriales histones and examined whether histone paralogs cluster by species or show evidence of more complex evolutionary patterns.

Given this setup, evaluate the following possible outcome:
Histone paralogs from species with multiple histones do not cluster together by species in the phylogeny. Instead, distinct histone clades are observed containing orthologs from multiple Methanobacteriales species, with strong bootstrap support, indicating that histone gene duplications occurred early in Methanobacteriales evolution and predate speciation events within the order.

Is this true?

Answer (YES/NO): NO